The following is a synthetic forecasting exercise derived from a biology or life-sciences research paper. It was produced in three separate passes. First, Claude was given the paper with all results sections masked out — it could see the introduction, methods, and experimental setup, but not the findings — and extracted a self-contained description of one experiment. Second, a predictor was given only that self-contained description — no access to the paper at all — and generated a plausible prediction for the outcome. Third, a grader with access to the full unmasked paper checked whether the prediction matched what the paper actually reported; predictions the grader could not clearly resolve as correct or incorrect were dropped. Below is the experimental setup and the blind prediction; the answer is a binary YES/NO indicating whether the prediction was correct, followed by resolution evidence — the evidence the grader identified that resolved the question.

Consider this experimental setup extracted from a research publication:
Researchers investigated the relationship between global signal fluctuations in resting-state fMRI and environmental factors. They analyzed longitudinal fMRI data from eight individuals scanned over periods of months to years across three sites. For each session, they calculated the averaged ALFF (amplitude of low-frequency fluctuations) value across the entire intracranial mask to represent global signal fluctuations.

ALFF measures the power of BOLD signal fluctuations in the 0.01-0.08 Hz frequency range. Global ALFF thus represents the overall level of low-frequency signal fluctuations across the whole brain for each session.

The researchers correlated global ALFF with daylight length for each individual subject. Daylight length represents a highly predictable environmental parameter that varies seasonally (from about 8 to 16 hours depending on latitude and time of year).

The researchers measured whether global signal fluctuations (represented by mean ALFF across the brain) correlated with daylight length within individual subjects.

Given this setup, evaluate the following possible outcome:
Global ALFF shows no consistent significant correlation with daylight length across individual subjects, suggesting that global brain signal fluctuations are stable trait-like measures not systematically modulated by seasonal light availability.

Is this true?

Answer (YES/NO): YES